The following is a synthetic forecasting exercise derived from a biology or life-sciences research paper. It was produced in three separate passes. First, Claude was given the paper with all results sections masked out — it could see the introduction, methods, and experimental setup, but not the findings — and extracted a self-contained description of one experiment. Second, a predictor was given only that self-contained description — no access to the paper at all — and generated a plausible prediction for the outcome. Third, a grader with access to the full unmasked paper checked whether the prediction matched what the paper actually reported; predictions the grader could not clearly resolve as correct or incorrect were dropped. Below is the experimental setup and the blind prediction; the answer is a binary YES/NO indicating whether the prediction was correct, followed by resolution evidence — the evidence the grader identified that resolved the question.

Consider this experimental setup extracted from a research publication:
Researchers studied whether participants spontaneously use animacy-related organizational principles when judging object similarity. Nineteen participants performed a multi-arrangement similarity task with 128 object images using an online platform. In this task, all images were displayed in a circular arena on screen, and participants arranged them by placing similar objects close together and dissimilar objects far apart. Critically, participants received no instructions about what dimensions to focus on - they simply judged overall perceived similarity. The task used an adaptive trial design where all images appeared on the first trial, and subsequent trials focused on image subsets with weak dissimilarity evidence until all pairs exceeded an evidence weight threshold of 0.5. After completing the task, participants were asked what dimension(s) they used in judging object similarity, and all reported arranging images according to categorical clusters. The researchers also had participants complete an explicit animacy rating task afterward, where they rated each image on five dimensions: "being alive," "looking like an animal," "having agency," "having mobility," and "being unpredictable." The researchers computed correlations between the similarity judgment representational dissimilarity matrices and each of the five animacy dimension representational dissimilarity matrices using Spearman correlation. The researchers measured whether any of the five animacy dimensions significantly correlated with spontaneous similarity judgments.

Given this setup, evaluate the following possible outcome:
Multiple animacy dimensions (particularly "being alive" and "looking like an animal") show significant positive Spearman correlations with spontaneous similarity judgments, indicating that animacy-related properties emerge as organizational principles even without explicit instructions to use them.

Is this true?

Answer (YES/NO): NO